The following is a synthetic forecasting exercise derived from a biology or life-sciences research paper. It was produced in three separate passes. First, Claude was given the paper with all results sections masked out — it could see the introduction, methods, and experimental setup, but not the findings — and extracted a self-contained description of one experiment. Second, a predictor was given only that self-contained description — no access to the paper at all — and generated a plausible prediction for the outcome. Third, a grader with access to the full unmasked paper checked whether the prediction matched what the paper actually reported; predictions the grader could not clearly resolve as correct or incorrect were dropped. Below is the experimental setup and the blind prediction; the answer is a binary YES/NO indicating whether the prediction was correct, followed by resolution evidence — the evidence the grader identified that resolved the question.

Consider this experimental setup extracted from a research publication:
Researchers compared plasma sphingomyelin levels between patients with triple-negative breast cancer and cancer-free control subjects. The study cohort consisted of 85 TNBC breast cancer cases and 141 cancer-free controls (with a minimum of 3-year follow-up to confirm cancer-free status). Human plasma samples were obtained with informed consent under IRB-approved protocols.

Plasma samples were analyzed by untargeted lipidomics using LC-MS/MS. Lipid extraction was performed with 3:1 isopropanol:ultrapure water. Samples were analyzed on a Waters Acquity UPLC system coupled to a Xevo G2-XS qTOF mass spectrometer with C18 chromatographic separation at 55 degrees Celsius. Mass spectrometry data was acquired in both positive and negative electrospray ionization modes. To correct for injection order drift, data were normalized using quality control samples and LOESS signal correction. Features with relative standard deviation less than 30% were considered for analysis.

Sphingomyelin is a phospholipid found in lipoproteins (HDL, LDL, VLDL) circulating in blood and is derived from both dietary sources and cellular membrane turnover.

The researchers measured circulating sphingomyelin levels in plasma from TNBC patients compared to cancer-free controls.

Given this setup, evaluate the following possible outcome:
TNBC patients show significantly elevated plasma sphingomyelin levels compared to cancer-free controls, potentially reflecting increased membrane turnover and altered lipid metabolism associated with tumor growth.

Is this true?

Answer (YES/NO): YES